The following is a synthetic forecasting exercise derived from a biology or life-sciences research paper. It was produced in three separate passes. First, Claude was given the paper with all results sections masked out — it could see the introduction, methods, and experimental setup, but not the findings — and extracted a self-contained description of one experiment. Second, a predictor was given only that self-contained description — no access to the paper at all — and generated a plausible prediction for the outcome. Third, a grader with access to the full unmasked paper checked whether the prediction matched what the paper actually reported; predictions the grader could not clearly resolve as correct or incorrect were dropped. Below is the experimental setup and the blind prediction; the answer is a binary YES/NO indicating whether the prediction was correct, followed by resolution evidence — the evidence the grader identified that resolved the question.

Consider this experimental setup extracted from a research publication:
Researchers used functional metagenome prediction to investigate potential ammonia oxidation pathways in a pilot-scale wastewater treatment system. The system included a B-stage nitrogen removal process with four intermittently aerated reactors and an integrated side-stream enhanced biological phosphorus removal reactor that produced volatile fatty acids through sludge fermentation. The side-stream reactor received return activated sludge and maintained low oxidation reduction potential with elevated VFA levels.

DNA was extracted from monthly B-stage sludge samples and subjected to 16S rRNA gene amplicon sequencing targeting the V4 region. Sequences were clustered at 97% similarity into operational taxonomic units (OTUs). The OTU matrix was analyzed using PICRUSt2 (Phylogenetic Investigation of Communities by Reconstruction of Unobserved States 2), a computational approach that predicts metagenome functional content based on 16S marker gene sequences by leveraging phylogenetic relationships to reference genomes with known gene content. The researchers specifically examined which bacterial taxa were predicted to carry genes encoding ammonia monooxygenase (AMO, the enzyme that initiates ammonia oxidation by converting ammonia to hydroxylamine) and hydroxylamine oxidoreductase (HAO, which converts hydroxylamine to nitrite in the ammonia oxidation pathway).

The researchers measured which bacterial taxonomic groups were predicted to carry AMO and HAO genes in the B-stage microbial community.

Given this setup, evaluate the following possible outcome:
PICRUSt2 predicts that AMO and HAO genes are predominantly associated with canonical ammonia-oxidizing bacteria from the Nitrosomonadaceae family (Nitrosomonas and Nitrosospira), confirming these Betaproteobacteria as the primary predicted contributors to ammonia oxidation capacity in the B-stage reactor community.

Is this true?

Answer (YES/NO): NO